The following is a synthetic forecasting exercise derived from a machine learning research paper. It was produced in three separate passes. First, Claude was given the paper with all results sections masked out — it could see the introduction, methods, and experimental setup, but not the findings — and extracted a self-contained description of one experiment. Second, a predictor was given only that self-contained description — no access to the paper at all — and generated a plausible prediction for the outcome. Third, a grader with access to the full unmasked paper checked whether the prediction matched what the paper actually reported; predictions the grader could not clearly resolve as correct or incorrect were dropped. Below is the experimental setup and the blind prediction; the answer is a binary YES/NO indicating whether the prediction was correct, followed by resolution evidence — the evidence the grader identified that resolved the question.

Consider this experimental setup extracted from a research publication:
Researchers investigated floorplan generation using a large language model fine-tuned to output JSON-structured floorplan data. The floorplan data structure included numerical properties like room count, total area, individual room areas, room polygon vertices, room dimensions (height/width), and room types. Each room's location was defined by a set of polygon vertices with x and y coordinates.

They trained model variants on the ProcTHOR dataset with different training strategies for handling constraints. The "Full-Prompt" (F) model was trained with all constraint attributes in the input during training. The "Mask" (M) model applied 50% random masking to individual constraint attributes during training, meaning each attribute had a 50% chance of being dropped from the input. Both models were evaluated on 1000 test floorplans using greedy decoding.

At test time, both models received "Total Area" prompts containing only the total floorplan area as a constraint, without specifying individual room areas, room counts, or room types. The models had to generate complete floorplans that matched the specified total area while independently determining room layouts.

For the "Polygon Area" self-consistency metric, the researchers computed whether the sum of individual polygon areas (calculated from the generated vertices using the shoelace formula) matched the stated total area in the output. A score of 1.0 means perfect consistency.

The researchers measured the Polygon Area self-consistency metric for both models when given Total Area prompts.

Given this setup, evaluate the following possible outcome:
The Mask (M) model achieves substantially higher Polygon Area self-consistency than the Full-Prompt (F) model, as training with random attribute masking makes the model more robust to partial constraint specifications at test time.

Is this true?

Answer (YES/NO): YES